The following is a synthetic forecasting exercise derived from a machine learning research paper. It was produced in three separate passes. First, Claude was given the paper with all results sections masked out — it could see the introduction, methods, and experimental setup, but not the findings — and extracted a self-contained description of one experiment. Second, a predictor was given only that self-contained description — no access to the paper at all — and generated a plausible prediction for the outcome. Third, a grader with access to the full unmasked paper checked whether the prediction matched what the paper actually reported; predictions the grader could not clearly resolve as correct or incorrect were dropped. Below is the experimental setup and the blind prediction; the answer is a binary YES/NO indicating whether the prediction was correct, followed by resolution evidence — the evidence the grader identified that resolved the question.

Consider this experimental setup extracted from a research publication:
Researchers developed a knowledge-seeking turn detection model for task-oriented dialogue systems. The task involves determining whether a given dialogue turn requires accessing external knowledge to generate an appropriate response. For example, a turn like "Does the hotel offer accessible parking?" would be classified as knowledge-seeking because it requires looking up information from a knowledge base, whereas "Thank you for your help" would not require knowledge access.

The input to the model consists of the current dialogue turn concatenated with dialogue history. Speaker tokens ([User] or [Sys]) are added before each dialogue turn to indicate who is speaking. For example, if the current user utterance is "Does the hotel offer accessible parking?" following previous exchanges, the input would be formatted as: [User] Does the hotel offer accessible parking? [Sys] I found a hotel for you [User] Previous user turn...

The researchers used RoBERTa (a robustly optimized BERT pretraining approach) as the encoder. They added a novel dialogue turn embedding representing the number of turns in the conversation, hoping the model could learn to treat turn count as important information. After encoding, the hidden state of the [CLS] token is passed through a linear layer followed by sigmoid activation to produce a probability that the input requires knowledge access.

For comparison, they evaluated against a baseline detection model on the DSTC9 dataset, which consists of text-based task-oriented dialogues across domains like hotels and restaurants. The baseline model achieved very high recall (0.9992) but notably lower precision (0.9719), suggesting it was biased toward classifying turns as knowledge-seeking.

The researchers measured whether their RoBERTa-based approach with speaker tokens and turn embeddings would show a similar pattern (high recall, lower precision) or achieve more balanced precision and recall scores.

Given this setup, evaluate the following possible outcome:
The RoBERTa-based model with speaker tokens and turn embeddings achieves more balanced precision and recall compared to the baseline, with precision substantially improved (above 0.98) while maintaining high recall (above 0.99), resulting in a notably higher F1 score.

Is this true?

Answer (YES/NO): NO